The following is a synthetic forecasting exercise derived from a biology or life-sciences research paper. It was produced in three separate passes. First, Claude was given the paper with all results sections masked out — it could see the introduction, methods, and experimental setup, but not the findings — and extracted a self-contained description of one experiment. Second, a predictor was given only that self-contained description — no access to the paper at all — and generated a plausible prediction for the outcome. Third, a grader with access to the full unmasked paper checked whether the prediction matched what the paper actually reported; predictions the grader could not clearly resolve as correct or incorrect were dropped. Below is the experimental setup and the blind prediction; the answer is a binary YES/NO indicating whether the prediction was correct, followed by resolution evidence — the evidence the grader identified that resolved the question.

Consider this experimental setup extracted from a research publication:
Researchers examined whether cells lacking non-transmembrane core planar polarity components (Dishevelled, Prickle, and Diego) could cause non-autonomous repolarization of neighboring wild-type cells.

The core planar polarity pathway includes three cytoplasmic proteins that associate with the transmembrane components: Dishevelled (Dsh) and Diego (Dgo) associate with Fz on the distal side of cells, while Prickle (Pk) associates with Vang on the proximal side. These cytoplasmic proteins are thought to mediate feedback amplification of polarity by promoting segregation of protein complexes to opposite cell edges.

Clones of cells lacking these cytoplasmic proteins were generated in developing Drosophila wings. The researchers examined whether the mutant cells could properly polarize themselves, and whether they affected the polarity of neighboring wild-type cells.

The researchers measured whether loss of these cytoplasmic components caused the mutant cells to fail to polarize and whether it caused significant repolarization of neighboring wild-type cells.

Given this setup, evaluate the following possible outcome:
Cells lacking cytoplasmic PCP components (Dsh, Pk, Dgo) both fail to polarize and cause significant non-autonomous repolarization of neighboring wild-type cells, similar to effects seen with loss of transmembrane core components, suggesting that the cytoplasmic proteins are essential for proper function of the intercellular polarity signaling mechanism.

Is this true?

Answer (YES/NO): NO